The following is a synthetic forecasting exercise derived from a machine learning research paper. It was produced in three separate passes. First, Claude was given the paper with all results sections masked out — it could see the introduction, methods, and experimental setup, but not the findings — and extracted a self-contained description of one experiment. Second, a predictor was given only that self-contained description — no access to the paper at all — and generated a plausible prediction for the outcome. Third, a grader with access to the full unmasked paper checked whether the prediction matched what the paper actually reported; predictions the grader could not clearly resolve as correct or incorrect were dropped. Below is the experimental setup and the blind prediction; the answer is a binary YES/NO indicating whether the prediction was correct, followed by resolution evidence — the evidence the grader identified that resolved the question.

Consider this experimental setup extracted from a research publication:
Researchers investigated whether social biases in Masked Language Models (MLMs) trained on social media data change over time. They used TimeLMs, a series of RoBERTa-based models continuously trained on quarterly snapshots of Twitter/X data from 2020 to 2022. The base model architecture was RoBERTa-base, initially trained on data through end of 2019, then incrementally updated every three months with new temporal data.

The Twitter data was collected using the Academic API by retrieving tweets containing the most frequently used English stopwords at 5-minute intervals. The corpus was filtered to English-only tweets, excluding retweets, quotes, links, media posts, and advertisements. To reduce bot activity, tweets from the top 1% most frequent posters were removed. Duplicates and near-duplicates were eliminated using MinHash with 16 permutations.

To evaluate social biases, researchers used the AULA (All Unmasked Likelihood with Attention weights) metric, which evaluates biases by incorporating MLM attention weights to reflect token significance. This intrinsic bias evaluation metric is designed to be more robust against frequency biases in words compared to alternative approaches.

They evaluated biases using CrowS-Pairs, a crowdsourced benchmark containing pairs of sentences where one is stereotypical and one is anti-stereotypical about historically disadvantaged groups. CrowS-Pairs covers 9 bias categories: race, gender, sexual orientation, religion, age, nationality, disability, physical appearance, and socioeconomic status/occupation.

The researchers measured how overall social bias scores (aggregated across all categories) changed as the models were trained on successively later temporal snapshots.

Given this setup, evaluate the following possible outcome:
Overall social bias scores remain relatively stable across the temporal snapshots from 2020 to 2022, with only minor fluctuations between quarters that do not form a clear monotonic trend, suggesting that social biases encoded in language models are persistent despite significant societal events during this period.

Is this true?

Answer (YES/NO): YES